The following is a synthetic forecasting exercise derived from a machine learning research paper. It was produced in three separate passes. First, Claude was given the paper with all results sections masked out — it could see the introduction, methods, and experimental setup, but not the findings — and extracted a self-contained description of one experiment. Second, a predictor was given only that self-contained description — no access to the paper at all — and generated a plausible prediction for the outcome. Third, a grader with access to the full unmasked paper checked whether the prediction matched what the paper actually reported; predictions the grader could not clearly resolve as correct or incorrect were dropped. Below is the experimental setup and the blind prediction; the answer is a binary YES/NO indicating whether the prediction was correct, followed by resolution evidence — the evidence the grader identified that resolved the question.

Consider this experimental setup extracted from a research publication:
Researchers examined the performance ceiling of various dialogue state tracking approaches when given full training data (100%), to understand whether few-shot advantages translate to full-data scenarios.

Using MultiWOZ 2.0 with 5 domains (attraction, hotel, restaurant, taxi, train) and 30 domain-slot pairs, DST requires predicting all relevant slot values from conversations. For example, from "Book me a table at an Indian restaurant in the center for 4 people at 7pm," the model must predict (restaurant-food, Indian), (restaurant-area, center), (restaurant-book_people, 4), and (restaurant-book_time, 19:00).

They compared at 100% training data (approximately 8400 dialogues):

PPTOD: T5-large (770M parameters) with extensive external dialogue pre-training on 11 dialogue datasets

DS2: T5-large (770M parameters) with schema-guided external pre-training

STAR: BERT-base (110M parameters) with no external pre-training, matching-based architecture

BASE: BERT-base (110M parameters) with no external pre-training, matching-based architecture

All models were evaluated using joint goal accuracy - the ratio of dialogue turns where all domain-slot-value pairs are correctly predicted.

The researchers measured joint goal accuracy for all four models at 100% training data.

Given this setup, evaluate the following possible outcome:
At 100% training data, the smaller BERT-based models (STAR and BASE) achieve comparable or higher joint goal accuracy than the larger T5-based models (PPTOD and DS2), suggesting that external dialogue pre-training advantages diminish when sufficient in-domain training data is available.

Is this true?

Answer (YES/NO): YES